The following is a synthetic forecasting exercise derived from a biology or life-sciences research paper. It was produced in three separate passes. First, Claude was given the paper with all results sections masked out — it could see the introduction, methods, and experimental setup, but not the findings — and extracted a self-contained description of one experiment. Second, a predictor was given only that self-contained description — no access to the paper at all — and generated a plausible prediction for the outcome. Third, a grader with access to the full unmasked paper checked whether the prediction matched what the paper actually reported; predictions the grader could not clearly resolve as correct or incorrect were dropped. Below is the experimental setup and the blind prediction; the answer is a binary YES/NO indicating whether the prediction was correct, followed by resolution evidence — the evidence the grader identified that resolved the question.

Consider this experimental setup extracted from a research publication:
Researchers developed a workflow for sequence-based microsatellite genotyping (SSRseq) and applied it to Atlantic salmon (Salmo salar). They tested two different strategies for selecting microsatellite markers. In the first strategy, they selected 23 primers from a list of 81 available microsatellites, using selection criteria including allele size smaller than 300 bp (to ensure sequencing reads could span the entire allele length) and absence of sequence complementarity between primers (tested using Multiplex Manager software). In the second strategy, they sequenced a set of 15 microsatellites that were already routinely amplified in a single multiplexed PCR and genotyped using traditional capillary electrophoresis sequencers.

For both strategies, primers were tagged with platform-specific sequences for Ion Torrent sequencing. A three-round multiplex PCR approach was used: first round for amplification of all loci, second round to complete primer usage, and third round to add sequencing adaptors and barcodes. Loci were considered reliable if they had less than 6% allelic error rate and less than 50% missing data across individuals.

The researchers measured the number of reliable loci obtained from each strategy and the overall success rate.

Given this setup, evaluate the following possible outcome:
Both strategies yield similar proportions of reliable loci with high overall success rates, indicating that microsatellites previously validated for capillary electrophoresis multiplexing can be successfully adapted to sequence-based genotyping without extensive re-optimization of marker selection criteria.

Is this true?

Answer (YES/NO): NO